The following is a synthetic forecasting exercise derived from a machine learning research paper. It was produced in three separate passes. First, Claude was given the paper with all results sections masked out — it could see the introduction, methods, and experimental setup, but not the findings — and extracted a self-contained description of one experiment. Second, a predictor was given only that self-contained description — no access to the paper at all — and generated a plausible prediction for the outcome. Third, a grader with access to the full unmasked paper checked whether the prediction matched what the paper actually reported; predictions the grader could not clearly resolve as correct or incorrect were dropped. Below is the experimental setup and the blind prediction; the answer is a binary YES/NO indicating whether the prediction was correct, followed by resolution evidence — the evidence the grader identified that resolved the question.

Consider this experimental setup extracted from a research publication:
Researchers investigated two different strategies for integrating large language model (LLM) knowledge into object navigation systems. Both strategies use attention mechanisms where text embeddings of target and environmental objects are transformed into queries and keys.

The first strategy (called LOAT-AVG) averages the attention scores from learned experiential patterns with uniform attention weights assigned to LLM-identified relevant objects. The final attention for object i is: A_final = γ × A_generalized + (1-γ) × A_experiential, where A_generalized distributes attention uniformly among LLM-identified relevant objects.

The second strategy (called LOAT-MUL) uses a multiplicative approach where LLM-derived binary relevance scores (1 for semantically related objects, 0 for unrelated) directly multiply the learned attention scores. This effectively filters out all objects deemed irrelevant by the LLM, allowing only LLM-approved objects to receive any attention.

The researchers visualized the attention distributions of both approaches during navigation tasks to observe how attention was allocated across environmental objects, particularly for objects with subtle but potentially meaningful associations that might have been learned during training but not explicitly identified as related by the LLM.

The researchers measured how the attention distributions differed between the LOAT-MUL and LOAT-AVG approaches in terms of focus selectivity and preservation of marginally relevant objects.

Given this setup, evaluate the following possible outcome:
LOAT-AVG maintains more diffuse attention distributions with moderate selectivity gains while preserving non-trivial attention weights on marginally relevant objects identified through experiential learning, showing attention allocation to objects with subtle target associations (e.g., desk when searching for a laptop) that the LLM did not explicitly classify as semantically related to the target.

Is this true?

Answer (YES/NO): NO